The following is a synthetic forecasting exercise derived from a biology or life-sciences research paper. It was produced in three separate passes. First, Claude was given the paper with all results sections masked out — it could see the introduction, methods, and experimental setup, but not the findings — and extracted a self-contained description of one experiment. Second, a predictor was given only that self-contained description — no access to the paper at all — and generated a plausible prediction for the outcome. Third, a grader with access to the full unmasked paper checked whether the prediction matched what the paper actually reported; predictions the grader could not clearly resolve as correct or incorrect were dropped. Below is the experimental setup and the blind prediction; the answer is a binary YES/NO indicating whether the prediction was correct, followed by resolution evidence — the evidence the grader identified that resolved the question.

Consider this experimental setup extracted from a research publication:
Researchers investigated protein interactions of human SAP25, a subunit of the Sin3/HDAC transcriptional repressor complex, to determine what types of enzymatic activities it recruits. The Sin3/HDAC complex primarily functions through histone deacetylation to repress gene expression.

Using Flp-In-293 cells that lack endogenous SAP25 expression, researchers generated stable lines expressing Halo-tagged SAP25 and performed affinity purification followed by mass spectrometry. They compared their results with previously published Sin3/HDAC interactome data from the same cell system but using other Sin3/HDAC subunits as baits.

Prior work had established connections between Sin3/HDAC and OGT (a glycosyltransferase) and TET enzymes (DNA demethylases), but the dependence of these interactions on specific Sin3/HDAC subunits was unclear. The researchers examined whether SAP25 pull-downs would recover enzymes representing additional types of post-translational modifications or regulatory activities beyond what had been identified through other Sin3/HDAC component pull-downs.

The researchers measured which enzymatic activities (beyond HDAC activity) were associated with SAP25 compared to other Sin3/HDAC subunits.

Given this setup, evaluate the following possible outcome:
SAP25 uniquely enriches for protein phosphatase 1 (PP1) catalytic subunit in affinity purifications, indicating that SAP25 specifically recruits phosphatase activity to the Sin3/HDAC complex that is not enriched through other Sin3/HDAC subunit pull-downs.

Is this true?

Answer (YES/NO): NO